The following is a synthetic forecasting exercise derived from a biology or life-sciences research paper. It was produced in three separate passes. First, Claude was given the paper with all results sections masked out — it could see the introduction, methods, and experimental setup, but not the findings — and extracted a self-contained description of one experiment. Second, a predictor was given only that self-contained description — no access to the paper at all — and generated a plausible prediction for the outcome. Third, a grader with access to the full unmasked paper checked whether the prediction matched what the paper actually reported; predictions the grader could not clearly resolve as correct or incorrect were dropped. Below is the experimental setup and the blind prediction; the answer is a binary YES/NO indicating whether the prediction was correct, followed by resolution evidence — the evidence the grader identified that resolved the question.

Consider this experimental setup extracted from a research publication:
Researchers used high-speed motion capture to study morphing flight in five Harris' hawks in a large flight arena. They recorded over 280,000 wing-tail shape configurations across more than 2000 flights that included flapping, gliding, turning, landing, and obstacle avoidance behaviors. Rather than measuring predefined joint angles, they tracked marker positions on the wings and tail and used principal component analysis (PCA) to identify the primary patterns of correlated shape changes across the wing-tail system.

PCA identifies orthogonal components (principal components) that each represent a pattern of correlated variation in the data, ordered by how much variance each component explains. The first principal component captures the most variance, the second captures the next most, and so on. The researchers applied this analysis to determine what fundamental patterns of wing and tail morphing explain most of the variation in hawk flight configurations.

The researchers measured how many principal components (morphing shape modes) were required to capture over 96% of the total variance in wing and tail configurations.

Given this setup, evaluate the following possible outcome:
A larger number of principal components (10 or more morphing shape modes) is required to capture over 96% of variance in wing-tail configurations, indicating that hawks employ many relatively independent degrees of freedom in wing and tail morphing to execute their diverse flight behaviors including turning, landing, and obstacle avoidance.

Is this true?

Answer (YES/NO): NO